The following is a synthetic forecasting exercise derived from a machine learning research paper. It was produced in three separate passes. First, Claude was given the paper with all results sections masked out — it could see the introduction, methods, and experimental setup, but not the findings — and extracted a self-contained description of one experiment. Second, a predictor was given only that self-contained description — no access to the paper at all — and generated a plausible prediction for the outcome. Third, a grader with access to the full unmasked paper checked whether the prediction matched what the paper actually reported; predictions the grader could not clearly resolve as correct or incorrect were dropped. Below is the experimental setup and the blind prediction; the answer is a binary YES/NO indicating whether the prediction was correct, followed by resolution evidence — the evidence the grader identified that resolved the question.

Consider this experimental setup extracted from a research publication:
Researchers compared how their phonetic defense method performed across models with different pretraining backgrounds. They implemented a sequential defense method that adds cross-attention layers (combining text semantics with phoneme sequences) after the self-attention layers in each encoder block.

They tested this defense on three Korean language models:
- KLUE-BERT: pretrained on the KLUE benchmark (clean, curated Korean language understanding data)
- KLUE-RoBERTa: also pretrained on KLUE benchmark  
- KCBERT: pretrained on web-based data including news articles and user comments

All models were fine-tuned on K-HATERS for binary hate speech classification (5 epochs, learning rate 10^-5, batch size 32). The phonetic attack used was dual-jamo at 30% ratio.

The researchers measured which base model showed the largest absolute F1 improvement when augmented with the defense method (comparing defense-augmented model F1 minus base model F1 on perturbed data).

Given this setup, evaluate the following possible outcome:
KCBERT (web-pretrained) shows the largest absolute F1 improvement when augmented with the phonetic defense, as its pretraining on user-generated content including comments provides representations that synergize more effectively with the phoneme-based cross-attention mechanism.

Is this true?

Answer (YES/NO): NO